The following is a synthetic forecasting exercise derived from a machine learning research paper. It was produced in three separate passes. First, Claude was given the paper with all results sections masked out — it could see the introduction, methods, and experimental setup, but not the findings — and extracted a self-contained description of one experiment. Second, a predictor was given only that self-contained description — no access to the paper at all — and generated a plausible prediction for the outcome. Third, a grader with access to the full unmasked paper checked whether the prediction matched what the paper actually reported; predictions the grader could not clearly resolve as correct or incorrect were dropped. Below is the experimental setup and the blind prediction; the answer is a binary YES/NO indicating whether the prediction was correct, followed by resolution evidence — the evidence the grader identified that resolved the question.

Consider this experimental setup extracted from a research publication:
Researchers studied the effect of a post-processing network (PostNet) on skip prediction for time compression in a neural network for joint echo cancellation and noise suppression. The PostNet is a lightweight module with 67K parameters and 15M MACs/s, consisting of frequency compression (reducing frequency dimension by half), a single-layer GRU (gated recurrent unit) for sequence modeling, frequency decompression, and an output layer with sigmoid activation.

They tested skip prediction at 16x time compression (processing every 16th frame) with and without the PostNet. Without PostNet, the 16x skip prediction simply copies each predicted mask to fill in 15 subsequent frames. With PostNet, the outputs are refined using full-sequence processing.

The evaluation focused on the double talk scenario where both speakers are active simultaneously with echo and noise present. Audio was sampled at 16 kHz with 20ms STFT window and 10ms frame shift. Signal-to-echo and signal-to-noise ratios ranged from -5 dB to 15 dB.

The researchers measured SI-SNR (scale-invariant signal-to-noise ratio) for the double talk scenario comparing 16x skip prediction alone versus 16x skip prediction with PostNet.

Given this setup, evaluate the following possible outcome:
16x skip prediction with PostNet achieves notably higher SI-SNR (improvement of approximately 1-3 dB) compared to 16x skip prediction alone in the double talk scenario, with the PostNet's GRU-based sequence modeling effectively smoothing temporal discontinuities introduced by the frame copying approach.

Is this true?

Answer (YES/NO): NO